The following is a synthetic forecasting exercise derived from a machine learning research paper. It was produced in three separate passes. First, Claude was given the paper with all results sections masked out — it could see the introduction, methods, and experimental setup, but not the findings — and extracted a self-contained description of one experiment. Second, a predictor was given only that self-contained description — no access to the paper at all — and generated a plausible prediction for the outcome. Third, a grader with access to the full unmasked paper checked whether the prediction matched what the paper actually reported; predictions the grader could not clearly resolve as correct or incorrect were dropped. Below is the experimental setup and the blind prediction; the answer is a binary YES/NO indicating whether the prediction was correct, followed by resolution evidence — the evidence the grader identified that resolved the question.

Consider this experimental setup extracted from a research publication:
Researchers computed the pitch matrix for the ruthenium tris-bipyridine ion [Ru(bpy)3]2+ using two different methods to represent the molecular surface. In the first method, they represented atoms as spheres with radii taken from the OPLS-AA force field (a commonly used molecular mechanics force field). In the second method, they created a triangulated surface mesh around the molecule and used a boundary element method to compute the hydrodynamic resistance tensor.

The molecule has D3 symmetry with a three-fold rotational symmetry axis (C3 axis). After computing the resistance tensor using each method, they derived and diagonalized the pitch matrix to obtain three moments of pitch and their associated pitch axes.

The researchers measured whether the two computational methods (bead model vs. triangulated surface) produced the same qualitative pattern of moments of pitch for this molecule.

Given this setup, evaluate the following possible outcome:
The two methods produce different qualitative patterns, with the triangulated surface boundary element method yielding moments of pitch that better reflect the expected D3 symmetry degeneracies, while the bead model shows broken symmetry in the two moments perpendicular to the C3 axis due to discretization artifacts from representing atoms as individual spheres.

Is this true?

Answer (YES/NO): NO